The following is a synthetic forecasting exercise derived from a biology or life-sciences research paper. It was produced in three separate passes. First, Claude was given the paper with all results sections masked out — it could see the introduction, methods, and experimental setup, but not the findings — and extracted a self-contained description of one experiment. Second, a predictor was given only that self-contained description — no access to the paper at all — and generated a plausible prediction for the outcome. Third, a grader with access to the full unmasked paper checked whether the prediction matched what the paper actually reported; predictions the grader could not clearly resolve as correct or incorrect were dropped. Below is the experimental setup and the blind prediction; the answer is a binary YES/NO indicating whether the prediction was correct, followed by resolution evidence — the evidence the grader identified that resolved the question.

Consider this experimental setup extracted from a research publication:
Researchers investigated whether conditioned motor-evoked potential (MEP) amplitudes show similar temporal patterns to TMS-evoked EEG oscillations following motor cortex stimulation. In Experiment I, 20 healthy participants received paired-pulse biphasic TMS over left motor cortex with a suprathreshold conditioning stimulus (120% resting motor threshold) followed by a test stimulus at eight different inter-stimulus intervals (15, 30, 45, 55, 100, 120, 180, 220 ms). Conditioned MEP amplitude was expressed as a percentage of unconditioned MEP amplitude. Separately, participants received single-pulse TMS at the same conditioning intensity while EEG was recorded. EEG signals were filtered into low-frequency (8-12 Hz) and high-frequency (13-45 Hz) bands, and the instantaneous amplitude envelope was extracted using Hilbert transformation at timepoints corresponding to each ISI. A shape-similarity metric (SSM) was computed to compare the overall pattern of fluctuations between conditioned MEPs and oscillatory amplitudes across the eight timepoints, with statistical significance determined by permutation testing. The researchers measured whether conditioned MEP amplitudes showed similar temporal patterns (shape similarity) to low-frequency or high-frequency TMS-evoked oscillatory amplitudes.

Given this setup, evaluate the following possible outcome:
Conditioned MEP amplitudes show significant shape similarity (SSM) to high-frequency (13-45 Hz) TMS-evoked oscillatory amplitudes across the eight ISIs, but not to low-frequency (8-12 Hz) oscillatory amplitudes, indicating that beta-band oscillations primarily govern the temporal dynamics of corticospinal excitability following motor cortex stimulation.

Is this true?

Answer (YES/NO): YES